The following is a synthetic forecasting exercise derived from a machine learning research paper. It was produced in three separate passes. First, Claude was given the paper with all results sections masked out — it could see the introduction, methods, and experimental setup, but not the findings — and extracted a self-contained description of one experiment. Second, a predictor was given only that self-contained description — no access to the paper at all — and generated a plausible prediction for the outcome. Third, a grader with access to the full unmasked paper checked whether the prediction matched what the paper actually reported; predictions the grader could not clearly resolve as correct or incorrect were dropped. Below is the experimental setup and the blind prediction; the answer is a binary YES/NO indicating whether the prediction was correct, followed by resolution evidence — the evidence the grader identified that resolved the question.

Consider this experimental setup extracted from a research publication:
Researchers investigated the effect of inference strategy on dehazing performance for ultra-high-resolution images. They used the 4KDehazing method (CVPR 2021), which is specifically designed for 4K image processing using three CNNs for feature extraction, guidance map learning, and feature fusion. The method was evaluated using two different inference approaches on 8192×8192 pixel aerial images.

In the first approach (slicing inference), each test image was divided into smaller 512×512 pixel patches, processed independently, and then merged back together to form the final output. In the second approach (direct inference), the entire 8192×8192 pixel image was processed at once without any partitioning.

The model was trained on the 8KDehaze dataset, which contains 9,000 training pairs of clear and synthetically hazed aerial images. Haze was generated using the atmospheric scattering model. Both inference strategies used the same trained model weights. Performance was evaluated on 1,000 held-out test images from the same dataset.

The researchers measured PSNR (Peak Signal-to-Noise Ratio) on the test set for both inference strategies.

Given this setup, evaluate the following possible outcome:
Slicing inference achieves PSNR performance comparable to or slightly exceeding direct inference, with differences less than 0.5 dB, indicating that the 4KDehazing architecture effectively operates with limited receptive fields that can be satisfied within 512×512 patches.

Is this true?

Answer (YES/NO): NO